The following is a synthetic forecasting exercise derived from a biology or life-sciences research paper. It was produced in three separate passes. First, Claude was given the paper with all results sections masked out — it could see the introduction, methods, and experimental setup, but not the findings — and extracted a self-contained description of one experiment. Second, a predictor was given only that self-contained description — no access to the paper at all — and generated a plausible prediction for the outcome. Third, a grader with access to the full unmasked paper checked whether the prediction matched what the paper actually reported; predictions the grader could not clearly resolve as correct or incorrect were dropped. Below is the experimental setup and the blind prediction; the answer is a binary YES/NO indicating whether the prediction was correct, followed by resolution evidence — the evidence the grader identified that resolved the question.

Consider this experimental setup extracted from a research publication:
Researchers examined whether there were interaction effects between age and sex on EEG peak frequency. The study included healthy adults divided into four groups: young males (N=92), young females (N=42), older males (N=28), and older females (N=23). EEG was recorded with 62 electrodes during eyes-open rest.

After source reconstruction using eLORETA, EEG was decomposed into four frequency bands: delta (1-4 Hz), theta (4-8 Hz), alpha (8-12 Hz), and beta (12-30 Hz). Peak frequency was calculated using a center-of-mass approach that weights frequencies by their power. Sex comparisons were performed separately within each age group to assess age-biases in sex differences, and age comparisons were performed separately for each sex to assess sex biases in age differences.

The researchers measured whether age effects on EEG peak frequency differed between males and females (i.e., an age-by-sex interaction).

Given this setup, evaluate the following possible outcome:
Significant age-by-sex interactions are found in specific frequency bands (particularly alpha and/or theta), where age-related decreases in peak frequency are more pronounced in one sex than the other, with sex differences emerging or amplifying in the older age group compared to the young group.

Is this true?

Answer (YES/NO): NO